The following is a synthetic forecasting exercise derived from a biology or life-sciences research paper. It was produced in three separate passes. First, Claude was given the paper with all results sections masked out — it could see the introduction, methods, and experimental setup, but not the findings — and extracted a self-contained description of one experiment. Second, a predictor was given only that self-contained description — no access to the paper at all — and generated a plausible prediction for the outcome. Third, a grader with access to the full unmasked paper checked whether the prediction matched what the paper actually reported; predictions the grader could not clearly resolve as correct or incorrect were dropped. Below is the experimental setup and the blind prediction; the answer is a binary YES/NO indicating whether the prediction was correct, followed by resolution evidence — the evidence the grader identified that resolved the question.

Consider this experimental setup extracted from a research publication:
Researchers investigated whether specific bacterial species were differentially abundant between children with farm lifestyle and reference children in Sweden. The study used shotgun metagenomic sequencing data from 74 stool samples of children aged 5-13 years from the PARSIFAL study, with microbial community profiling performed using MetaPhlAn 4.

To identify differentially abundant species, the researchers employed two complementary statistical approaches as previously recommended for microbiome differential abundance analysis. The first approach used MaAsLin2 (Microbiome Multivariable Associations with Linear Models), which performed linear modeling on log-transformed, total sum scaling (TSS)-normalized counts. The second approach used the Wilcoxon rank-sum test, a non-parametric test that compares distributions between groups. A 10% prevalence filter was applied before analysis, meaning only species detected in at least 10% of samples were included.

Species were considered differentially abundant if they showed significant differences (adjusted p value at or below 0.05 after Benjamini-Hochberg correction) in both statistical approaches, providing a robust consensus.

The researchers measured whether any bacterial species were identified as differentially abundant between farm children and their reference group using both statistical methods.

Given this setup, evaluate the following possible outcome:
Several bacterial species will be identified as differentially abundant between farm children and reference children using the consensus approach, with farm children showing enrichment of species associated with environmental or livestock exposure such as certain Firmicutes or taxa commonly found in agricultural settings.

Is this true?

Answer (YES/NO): NO